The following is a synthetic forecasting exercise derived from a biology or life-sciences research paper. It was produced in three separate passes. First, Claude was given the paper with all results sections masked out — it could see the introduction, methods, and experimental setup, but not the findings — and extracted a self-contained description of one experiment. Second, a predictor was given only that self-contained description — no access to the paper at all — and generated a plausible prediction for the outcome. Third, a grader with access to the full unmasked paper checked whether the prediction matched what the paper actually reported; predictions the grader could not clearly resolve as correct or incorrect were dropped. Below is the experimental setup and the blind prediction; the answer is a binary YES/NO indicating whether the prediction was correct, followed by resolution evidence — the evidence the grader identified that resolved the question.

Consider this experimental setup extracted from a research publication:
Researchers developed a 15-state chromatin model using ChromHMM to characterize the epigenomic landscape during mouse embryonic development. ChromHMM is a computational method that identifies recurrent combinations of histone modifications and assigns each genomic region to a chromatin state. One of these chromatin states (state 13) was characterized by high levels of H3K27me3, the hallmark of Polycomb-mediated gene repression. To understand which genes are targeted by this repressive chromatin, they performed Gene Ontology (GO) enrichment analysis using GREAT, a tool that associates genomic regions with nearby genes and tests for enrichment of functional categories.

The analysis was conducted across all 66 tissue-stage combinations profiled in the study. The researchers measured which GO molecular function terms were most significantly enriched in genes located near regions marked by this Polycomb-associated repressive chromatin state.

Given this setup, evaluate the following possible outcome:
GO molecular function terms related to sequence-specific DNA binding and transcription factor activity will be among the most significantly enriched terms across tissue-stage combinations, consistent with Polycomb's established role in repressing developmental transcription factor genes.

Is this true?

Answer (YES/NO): YES